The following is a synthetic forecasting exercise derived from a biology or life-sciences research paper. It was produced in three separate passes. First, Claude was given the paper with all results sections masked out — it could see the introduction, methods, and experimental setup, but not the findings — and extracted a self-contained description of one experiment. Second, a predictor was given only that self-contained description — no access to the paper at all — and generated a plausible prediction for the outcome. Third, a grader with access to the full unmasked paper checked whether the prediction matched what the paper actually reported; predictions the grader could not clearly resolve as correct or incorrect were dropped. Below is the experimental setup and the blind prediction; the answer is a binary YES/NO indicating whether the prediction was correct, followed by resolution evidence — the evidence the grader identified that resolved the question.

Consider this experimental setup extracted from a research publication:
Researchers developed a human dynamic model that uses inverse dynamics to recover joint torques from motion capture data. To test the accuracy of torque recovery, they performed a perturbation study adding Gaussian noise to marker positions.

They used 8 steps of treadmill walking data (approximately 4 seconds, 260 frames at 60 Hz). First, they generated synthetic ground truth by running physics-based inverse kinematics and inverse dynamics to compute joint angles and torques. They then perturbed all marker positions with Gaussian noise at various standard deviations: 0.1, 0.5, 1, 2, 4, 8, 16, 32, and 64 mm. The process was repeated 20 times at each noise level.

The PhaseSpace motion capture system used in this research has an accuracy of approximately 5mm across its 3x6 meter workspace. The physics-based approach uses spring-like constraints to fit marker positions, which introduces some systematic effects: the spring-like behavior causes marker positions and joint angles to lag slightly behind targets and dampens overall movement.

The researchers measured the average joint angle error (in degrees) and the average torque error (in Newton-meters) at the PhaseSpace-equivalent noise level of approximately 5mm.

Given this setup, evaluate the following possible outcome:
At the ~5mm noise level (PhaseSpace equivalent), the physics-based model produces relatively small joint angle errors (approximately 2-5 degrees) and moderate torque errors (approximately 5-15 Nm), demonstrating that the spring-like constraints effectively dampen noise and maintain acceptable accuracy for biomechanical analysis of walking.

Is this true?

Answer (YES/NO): NO